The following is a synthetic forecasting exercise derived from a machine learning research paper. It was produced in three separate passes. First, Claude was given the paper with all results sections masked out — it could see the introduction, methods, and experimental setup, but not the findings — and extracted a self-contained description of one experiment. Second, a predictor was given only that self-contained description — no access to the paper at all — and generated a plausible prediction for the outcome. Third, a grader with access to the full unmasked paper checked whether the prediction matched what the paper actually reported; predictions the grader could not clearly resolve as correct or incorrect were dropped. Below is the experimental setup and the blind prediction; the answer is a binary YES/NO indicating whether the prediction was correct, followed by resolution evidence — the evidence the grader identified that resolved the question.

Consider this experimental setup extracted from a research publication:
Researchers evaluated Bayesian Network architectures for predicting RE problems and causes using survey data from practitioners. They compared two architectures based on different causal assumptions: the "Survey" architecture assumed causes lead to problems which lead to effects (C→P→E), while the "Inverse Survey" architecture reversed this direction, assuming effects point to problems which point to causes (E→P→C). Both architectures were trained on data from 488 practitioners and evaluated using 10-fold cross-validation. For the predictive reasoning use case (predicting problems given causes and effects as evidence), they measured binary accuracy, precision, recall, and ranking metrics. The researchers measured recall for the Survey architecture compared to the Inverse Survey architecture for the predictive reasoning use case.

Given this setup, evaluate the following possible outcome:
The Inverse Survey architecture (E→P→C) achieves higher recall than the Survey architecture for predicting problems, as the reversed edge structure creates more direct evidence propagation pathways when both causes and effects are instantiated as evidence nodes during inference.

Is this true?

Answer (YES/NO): YES